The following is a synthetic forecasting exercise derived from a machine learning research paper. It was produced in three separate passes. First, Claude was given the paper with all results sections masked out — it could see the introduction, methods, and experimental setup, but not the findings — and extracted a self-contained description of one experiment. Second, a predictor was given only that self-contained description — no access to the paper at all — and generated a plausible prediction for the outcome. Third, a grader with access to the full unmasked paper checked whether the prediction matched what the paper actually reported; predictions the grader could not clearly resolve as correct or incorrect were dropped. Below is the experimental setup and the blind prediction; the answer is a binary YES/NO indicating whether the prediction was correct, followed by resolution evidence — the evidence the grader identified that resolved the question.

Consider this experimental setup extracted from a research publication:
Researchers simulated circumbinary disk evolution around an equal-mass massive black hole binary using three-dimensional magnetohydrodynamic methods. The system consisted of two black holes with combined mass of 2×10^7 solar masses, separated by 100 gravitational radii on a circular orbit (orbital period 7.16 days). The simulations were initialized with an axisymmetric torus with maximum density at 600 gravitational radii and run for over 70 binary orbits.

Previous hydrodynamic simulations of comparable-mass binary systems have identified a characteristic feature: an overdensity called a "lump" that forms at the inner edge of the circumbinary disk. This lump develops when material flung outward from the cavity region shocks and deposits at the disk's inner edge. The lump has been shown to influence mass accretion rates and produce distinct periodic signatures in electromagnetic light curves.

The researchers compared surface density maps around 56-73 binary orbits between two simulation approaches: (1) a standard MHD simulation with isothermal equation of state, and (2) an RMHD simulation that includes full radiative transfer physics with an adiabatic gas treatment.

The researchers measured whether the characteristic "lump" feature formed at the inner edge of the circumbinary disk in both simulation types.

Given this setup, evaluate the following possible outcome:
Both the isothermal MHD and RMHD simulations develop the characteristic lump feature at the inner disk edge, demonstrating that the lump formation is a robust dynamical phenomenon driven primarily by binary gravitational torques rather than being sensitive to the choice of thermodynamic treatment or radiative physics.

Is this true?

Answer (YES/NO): NO